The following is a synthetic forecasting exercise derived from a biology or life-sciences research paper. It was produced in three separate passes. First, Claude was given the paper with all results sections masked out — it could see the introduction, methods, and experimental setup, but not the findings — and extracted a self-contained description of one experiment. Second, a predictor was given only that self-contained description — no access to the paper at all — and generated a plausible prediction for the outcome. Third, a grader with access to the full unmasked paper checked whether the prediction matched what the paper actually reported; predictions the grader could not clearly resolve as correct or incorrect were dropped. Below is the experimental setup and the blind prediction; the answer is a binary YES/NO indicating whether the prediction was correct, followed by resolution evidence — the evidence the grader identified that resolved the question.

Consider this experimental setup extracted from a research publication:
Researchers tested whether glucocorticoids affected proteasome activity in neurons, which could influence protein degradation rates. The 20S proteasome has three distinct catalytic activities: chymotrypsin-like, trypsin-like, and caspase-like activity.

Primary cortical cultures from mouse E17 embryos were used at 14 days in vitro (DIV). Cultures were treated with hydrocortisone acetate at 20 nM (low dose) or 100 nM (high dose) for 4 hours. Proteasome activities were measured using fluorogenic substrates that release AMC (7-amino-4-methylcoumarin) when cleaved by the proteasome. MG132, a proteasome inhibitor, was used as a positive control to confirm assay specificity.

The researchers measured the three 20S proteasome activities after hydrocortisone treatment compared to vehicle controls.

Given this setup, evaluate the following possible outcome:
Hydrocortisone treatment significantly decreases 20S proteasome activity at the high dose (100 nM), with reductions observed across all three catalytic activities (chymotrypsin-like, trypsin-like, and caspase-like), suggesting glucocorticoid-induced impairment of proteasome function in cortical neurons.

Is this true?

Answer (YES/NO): NO